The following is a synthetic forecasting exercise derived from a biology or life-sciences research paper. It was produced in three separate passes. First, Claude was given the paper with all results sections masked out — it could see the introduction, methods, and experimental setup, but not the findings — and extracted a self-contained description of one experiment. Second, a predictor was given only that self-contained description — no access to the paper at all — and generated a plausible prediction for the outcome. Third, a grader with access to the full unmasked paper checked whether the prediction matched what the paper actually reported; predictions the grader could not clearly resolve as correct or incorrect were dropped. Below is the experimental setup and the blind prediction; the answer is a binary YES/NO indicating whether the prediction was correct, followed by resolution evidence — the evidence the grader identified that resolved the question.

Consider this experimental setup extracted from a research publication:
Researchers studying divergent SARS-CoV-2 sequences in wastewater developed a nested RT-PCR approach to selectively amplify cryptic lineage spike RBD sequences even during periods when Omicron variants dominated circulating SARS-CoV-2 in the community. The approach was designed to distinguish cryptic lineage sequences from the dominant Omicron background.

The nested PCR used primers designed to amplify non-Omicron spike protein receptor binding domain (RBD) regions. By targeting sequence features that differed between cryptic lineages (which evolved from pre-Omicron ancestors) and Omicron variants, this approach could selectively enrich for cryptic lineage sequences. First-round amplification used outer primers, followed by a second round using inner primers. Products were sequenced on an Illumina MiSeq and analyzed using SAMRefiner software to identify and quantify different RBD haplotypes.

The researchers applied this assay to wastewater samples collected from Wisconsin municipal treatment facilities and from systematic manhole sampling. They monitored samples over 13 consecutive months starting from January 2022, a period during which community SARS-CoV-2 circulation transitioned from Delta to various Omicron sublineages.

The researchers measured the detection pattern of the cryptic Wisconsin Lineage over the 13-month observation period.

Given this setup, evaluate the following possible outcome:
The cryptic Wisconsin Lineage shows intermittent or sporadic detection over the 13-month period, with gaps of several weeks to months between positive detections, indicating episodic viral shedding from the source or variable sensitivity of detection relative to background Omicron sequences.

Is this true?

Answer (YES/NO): NO